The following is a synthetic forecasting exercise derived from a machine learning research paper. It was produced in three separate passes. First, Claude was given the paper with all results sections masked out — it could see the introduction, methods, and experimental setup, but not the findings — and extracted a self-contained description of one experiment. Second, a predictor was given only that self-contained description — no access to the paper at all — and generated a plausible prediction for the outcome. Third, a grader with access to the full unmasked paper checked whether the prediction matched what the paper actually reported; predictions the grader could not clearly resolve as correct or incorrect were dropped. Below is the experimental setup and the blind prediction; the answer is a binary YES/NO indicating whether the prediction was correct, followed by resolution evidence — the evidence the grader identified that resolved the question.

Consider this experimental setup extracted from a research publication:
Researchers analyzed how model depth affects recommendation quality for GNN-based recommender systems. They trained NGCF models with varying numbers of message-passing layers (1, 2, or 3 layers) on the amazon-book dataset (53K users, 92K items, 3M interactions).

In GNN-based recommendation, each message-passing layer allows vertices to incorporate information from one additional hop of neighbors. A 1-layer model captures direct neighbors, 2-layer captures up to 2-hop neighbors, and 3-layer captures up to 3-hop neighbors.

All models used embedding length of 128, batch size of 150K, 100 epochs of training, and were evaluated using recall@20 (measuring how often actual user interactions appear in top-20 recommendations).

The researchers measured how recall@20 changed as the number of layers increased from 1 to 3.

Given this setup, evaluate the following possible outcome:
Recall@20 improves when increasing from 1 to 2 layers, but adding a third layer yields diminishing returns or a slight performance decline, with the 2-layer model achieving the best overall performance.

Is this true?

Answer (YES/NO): NO